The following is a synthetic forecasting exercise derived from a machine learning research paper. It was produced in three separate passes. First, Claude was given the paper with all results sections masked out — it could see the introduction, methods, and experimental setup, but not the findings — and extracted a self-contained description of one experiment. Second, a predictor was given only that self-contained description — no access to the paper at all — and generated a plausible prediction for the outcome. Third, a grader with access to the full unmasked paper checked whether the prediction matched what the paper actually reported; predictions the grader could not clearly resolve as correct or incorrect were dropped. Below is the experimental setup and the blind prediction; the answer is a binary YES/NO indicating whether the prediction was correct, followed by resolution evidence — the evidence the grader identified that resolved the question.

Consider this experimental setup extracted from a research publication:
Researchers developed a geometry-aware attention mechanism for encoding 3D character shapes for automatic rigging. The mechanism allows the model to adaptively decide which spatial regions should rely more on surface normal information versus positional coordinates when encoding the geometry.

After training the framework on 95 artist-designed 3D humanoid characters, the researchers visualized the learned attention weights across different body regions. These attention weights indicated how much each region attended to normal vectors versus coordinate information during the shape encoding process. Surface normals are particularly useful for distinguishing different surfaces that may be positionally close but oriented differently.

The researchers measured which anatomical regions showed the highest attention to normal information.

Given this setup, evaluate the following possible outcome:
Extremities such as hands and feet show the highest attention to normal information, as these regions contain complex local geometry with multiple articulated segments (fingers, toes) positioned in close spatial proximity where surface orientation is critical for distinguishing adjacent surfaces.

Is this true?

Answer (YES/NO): NO